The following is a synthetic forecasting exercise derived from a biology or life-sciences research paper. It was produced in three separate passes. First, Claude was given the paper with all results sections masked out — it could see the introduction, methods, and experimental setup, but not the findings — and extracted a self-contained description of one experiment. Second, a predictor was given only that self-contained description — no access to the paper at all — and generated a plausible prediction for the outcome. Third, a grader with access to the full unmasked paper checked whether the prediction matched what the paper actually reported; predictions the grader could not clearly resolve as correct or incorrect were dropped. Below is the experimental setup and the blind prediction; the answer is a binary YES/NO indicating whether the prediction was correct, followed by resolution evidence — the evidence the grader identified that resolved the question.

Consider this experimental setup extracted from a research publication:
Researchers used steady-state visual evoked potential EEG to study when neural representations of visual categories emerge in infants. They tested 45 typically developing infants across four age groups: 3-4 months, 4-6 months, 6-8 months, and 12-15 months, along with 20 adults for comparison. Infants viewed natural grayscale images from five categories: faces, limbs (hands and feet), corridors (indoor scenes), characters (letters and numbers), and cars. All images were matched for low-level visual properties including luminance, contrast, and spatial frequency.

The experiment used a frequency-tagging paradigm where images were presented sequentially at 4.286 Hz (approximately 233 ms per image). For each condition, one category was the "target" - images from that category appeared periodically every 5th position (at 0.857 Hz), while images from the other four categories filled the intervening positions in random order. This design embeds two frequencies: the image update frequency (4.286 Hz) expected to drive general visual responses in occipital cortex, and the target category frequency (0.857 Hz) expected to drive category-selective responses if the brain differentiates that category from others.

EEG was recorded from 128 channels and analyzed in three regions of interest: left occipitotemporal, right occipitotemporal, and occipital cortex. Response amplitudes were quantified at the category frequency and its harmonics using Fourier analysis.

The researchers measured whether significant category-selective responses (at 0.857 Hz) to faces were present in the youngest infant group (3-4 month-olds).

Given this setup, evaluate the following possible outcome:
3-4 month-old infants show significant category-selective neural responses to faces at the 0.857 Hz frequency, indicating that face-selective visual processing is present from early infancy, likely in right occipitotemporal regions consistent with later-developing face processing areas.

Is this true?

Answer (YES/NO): NO